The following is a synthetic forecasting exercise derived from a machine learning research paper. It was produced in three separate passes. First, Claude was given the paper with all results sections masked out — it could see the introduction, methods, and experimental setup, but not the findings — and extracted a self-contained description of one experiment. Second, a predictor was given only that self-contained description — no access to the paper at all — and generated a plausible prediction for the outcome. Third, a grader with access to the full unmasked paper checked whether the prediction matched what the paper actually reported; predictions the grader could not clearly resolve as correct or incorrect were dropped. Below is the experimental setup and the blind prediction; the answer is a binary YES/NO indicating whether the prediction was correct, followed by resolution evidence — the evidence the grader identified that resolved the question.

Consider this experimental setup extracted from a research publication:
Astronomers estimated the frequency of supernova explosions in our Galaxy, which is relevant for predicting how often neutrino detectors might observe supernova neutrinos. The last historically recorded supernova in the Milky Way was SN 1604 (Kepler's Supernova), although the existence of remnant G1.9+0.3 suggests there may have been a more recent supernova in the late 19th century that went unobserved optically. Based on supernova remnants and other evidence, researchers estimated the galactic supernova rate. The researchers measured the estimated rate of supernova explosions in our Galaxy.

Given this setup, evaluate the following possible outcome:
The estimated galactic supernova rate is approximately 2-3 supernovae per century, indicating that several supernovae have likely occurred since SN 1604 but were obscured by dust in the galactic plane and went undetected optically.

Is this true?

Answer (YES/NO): NO